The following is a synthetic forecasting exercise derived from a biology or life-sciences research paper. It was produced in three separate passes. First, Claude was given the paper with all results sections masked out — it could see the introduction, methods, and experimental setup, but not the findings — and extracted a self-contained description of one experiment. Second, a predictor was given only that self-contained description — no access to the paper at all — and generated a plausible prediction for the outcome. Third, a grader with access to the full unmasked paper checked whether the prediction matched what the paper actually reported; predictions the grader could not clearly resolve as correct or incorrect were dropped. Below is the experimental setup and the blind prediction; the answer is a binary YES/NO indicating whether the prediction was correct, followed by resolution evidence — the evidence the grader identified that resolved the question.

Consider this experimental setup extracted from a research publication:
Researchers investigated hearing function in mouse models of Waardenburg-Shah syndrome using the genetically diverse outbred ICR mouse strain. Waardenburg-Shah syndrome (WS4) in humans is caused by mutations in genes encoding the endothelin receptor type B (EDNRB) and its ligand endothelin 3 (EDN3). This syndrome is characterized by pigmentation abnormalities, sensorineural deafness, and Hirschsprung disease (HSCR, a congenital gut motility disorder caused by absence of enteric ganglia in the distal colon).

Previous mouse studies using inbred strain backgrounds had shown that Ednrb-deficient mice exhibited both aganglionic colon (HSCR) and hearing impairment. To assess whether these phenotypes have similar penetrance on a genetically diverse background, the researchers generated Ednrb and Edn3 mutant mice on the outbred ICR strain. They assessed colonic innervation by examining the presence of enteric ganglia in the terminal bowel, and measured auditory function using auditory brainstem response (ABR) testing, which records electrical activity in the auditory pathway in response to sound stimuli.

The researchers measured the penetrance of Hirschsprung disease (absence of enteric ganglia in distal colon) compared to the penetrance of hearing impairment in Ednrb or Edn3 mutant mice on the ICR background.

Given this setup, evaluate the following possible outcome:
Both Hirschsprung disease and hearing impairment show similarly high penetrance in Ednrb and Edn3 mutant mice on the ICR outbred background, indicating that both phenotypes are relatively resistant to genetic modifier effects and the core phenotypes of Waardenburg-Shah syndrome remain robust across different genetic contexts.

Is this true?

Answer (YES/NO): NO